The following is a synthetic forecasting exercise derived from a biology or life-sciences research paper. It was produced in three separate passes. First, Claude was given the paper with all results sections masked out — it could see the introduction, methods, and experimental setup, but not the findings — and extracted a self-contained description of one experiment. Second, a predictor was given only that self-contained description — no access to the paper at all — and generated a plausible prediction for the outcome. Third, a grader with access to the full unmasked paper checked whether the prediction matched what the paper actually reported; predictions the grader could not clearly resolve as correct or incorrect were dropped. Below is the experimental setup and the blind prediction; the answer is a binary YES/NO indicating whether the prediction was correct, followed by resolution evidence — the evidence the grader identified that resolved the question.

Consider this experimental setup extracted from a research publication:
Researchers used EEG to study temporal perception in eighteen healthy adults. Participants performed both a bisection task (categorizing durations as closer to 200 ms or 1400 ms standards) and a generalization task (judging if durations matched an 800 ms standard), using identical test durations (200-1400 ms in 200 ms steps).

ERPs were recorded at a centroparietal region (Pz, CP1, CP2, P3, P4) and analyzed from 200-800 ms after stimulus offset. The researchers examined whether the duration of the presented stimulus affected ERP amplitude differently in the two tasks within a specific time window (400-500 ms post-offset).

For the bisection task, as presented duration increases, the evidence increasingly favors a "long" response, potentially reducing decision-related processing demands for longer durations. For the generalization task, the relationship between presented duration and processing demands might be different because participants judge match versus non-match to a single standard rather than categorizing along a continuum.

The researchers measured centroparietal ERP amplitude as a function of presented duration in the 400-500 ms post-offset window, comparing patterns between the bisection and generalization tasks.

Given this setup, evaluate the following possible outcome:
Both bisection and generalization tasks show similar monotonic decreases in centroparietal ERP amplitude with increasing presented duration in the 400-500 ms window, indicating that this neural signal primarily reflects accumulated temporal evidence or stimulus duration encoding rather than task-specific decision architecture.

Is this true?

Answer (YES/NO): NO